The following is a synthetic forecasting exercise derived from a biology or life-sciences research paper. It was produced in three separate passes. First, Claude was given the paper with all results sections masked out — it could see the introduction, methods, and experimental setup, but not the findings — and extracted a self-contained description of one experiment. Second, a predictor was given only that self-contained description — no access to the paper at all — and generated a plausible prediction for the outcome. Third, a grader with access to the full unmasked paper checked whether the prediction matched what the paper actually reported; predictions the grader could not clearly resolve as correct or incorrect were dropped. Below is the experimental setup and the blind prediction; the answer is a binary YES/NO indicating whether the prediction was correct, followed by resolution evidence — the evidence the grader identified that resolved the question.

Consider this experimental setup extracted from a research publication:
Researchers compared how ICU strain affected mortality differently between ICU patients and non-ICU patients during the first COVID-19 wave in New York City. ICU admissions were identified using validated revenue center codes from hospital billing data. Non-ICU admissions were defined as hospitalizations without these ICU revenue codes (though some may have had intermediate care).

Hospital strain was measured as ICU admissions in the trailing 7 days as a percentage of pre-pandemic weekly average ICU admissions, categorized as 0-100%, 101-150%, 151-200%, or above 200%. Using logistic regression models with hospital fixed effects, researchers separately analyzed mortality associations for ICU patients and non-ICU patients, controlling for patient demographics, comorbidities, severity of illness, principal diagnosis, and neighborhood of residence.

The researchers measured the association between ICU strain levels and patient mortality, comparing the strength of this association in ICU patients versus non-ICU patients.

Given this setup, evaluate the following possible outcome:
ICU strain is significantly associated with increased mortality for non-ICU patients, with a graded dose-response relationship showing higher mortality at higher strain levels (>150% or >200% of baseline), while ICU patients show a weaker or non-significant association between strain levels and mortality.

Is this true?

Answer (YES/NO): NO